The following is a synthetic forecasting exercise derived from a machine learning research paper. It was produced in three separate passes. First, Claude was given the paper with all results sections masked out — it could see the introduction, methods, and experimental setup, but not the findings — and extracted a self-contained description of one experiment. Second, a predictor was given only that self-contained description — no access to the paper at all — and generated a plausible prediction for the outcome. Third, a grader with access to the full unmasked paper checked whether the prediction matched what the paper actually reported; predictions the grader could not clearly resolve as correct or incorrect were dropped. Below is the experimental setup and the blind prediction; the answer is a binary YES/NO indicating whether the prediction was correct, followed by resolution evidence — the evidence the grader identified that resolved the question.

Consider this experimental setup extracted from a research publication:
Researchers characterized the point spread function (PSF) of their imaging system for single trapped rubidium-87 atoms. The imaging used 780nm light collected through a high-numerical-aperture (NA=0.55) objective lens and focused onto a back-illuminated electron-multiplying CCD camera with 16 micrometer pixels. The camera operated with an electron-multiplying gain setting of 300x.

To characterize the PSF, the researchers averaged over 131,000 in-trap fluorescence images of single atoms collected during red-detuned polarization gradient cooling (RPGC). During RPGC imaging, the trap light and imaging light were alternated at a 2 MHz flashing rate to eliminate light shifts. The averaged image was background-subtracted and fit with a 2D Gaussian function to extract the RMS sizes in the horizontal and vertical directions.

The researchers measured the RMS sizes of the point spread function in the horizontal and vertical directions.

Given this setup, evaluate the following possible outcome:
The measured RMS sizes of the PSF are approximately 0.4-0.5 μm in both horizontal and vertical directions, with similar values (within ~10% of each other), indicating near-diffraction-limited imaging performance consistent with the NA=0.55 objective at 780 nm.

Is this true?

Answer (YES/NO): NO